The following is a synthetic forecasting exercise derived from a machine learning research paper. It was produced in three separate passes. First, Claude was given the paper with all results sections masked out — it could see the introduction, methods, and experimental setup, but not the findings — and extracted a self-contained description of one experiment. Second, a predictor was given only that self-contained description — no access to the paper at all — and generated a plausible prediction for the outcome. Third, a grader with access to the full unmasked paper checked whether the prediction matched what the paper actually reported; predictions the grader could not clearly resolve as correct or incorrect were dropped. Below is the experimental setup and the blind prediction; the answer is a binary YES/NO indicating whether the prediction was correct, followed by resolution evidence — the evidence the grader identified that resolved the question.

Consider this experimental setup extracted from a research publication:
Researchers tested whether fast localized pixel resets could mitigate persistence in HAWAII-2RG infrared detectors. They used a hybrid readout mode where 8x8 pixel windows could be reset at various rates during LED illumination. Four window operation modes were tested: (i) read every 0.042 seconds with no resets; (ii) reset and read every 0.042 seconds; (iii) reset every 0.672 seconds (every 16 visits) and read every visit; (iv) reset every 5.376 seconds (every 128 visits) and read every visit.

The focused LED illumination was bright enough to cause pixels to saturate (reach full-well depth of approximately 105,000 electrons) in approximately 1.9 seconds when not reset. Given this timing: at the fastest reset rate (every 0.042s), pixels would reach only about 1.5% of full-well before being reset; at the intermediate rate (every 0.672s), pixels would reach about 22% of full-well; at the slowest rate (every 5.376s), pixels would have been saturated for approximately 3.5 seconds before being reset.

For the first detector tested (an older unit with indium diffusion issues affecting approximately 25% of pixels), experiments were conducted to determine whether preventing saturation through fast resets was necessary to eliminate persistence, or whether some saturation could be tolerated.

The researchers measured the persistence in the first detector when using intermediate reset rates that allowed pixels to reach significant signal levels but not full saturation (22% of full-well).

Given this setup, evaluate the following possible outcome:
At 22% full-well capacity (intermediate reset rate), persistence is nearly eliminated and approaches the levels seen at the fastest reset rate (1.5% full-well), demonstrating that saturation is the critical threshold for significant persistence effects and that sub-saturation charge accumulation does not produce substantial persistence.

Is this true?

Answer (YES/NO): YES